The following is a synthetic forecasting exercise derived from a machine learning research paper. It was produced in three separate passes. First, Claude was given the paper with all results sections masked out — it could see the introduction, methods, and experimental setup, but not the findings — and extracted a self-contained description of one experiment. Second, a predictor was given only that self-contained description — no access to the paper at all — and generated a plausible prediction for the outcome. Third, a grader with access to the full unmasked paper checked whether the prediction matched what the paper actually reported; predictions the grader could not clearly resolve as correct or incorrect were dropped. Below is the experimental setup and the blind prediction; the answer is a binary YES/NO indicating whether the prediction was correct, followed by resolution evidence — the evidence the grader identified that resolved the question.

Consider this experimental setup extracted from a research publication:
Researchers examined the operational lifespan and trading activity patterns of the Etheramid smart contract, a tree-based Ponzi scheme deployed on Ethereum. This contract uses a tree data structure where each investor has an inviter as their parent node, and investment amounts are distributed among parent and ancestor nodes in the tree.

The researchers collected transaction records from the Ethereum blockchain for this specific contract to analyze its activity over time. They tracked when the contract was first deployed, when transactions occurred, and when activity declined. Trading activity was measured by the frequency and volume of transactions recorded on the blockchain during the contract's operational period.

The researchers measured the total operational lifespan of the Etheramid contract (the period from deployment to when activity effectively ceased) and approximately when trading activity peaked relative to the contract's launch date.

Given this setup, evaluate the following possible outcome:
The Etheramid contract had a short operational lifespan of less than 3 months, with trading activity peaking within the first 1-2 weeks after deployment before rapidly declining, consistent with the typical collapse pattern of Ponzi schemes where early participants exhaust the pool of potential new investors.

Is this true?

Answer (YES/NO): YES